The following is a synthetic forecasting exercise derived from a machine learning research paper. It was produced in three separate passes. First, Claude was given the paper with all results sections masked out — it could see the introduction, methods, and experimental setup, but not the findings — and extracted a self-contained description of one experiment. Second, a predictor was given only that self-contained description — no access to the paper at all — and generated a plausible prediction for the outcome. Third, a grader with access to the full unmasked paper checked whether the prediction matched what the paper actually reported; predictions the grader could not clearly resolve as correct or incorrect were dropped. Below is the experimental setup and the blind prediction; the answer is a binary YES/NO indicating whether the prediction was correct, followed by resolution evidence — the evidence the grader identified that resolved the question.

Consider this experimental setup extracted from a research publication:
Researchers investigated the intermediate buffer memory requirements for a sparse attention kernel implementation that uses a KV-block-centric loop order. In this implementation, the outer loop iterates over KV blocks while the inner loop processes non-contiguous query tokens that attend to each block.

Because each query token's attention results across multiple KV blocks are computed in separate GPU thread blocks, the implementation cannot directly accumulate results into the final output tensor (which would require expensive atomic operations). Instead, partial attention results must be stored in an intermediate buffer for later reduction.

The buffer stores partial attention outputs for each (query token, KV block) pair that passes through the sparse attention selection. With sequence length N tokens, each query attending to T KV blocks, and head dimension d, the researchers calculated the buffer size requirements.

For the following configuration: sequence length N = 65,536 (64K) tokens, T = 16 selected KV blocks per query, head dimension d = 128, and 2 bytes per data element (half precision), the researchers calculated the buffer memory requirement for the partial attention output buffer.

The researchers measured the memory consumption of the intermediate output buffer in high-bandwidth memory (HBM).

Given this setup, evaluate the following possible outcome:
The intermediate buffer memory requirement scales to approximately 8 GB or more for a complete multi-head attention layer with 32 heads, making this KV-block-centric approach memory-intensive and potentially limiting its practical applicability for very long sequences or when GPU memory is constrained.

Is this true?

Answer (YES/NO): NO